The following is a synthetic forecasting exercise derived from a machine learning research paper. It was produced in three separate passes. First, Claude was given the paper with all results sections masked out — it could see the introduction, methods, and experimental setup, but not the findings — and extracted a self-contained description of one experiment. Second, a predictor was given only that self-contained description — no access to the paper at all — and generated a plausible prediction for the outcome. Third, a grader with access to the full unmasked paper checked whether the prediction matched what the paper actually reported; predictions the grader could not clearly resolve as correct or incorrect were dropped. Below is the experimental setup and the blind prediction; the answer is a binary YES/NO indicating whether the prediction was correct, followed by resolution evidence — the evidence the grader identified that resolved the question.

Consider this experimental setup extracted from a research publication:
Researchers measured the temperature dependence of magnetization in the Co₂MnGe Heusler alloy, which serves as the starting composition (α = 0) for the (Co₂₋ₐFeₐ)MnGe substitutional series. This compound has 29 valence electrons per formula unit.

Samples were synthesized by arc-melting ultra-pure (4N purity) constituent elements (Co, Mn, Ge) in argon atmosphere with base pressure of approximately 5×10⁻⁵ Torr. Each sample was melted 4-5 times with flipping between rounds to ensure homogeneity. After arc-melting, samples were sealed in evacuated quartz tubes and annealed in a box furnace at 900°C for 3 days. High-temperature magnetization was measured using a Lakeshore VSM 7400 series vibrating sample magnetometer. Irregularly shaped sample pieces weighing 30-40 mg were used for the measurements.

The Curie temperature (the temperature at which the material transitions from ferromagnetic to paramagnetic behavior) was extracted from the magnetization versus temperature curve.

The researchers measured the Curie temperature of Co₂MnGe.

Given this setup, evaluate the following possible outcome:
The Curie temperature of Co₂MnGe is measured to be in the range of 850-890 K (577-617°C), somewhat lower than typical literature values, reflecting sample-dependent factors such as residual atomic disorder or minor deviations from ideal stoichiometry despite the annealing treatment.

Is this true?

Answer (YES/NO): NO